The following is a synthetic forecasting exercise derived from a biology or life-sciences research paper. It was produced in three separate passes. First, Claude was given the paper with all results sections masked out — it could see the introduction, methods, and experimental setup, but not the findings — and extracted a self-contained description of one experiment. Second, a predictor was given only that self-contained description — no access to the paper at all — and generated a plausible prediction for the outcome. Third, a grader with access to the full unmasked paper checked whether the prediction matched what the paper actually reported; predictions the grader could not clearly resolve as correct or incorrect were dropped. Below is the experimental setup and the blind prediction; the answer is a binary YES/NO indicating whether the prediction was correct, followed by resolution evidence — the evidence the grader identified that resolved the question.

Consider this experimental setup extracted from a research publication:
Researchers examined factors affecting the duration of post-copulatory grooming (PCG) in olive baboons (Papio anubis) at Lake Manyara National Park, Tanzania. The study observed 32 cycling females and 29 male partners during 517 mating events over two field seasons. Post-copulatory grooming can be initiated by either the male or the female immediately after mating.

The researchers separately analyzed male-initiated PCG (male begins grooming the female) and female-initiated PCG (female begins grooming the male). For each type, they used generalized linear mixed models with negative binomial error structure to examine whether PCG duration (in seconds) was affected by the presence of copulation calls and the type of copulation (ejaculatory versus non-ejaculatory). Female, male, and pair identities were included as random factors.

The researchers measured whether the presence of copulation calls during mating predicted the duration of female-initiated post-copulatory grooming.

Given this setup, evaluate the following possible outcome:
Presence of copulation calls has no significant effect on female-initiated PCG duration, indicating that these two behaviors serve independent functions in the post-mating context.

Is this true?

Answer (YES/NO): YES